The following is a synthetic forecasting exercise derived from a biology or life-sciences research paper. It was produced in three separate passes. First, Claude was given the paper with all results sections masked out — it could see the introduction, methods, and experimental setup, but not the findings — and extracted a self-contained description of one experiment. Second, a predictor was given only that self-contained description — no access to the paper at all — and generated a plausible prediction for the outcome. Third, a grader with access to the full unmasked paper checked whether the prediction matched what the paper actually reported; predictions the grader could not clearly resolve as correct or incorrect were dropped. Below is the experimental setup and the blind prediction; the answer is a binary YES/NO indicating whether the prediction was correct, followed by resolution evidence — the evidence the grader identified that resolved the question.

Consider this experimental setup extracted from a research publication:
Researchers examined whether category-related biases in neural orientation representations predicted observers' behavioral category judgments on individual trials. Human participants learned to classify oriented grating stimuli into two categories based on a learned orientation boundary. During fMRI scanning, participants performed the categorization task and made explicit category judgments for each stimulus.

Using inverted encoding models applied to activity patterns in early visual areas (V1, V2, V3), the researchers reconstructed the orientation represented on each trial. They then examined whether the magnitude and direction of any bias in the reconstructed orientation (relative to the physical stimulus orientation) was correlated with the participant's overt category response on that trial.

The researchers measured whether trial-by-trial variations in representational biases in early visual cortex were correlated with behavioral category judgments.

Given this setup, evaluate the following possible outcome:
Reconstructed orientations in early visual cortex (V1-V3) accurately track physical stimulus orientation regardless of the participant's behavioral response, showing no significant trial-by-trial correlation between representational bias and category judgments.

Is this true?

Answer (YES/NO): NO